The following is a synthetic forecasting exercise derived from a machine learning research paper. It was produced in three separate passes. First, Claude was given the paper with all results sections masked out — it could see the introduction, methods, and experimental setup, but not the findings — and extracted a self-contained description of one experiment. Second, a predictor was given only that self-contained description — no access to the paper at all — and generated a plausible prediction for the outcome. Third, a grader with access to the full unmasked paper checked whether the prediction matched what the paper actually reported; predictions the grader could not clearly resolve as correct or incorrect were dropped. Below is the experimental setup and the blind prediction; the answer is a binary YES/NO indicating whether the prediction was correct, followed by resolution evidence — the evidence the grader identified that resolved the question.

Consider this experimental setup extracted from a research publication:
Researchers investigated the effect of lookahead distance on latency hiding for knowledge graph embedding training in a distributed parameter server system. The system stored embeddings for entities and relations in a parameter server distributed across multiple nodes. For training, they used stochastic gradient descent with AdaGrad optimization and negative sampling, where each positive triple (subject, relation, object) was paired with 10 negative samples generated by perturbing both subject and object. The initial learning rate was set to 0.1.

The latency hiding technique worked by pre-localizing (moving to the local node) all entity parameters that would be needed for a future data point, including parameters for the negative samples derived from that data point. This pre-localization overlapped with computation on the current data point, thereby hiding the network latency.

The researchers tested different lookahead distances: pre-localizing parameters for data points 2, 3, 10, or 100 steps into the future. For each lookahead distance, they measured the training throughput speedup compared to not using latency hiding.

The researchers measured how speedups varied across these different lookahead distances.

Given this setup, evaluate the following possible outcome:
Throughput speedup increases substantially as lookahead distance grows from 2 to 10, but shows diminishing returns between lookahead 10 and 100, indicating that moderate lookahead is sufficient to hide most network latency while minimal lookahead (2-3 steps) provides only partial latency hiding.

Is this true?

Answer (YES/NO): NO